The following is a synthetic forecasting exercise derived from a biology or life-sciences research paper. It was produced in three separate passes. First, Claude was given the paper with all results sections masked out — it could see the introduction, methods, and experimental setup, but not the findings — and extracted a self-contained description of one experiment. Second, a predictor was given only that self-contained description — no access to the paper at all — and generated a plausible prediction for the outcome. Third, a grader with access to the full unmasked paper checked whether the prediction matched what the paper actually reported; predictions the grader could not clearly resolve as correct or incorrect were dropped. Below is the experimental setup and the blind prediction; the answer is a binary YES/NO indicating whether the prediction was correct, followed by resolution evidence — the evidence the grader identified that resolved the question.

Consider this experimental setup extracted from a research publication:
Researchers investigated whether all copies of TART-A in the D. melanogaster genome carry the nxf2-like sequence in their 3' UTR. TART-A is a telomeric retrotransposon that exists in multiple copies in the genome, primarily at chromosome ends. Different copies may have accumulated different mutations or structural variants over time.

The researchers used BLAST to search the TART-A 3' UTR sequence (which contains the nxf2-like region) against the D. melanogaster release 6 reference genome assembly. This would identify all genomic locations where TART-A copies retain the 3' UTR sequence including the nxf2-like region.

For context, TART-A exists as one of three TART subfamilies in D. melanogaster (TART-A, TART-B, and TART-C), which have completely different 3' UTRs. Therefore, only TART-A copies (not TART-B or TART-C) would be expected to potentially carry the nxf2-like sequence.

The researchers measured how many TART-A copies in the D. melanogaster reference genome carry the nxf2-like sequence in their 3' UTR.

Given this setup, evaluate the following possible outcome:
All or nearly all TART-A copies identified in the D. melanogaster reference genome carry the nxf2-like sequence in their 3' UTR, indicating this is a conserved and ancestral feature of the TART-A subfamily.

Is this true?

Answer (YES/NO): NO